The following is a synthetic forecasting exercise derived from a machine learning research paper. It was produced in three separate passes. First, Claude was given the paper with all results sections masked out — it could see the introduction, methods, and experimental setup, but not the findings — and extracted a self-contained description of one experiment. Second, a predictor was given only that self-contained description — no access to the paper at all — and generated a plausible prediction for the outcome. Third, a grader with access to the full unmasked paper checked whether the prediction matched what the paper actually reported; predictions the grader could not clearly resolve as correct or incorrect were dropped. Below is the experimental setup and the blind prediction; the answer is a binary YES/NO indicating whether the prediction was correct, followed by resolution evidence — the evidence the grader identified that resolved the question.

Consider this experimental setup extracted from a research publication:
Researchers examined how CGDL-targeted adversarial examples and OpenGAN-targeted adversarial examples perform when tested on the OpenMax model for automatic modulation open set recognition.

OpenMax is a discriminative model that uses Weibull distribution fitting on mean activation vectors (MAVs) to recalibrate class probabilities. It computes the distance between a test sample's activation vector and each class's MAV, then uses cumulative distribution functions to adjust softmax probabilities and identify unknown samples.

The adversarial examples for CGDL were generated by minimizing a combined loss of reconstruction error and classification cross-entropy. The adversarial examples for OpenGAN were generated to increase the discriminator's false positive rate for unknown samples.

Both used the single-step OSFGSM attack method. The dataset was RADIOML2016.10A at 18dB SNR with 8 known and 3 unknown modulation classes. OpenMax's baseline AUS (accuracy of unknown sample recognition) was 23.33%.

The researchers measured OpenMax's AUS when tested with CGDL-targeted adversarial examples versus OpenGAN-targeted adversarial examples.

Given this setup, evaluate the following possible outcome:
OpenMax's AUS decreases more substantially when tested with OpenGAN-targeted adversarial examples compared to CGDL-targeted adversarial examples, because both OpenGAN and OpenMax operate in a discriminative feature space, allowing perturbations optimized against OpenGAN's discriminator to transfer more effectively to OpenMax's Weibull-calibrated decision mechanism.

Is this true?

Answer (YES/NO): NO